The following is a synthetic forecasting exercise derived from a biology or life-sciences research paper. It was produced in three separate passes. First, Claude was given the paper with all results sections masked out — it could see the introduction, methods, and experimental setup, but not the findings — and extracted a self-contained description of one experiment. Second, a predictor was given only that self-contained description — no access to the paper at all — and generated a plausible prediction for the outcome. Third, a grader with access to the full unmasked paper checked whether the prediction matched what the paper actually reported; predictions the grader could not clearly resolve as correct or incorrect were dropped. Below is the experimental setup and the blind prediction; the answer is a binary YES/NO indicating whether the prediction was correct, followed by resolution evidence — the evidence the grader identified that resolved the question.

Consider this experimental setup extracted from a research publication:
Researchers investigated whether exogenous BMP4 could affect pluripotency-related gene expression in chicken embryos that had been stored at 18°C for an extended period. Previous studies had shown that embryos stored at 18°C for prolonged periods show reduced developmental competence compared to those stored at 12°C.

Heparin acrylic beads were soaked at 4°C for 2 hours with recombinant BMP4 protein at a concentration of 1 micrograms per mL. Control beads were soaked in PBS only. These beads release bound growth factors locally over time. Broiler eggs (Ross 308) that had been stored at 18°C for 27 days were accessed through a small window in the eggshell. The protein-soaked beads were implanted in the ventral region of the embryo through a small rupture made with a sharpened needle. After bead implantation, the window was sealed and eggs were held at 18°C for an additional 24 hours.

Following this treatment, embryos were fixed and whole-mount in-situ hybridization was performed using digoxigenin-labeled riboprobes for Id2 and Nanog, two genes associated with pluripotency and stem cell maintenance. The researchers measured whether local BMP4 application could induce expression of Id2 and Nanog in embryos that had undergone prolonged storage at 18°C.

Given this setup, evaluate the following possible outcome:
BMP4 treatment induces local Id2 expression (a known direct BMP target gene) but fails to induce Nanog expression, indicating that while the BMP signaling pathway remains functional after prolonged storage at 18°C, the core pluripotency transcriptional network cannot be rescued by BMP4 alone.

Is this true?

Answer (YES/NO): NO